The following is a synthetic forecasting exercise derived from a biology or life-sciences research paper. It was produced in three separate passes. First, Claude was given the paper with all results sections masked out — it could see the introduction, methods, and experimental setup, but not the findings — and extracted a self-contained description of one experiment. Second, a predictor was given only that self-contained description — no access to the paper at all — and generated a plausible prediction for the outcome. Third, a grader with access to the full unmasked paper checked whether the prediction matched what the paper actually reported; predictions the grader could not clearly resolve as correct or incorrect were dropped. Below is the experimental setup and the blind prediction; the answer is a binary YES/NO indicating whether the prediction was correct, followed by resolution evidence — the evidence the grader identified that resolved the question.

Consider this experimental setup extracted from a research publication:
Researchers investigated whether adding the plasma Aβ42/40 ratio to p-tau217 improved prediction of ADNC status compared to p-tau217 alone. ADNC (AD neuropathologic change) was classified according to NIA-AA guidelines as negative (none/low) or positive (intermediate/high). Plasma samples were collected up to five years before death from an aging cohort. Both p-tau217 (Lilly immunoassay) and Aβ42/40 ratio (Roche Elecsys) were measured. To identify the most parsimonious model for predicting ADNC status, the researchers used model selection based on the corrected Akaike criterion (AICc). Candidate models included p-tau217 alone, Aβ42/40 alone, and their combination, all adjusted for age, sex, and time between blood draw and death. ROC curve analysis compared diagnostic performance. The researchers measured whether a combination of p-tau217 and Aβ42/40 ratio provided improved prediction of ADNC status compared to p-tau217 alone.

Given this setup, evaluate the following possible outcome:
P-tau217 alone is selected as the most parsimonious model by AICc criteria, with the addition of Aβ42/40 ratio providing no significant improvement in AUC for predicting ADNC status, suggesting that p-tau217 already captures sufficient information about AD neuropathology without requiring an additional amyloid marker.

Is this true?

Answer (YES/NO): NO